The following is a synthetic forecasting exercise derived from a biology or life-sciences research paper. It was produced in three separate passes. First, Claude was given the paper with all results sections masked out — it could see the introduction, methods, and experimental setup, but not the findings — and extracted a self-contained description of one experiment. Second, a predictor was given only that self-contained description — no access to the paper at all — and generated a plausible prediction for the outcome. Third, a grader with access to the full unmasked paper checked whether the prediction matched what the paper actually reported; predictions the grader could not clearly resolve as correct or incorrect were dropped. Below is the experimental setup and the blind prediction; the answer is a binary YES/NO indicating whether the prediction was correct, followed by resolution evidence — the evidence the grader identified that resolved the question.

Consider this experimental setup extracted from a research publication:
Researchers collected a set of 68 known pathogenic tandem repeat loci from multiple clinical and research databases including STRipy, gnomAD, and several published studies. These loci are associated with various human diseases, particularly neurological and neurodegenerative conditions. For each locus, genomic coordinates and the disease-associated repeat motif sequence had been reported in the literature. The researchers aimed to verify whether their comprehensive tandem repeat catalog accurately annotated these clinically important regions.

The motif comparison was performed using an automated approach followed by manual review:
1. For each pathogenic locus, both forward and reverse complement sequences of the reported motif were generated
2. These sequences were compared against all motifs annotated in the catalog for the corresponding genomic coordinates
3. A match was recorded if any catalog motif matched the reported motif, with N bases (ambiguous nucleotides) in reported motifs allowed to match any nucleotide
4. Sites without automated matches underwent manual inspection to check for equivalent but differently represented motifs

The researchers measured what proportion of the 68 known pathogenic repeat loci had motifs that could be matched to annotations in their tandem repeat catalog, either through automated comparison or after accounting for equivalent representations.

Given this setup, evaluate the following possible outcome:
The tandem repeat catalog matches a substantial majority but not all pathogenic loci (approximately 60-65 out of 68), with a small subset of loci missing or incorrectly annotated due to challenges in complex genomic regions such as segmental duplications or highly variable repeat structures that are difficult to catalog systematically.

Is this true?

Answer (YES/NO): YES